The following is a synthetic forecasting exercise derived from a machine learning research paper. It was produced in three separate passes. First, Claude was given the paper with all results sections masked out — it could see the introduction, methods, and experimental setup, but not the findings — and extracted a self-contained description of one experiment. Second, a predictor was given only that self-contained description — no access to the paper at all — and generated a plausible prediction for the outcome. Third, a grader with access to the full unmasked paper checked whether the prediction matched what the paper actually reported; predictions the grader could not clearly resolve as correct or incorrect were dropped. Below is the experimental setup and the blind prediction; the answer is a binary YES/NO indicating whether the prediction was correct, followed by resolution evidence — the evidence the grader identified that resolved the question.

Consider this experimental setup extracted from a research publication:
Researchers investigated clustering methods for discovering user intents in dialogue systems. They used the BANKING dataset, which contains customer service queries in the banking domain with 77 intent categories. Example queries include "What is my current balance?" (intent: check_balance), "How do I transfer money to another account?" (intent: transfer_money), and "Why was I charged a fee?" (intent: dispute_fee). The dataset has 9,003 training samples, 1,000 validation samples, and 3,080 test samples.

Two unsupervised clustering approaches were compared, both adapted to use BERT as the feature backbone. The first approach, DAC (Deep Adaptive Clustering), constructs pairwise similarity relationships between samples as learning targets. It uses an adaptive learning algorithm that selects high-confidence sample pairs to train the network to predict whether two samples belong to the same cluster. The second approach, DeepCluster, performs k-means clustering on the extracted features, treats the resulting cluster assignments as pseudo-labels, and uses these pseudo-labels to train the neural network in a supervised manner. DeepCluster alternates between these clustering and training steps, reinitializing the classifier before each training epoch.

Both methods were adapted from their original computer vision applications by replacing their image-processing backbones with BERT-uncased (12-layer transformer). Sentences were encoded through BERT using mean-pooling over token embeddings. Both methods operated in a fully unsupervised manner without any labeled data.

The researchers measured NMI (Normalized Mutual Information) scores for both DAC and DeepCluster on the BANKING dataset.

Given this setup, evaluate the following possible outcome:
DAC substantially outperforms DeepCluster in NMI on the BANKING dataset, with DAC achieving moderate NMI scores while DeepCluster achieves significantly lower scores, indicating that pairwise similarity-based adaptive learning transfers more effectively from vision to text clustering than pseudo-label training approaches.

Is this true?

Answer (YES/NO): NO